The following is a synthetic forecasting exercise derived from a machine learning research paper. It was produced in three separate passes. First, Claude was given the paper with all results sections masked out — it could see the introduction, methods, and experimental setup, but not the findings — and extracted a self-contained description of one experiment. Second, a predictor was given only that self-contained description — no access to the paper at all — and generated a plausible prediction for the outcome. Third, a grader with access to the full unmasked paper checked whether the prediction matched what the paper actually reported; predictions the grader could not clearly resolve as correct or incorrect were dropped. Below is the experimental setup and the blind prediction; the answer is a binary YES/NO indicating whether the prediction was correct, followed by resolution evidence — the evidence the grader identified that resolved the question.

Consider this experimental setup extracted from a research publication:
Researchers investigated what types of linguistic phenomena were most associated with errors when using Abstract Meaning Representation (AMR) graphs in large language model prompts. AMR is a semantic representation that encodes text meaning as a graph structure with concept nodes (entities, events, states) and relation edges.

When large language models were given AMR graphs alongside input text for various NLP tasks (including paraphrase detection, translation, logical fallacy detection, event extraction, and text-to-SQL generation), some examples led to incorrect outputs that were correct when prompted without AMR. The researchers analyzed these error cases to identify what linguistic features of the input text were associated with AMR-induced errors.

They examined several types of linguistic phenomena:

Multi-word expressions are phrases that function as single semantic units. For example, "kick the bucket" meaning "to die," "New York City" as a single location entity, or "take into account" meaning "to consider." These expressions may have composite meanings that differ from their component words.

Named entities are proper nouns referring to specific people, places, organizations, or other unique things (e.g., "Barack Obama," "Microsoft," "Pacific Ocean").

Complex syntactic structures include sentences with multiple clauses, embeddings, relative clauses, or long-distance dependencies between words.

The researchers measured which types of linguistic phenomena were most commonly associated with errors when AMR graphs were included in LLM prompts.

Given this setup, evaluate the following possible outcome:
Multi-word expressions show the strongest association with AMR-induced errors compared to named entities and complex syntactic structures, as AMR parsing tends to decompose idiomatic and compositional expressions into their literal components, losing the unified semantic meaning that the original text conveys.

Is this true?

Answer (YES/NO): NO